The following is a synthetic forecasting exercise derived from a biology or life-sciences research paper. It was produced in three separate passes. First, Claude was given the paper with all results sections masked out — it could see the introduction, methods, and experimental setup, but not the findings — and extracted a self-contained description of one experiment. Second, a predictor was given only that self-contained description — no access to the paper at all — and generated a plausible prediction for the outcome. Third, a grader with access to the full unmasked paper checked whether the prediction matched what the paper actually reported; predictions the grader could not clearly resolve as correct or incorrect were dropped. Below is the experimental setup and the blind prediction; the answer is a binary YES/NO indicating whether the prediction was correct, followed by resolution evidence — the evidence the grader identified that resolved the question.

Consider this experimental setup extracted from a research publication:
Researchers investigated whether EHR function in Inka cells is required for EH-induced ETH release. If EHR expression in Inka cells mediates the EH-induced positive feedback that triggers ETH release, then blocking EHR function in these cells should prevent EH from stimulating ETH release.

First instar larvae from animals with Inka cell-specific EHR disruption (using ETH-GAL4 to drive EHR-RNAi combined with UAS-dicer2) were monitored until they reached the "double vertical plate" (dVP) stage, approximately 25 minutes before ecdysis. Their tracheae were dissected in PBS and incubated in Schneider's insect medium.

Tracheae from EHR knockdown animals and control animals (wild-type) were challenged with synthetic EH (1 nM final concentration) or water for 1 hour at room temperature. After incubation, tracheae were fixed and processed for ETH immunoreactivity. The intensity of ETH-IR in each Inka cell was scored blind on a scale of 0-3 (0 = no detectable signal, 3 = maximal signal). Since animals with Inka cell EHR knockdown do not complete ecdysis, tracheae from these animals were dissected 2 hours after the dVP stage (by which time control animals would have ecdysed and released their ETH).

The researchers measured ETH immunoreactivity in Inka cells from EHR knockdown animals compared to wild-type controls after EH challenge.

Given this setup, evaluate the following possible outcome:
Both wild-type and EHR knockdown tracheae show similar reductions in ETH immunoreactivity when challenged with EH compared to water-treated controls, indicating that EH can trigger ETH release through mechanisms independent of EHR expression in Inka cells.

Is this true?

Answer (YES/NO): NO